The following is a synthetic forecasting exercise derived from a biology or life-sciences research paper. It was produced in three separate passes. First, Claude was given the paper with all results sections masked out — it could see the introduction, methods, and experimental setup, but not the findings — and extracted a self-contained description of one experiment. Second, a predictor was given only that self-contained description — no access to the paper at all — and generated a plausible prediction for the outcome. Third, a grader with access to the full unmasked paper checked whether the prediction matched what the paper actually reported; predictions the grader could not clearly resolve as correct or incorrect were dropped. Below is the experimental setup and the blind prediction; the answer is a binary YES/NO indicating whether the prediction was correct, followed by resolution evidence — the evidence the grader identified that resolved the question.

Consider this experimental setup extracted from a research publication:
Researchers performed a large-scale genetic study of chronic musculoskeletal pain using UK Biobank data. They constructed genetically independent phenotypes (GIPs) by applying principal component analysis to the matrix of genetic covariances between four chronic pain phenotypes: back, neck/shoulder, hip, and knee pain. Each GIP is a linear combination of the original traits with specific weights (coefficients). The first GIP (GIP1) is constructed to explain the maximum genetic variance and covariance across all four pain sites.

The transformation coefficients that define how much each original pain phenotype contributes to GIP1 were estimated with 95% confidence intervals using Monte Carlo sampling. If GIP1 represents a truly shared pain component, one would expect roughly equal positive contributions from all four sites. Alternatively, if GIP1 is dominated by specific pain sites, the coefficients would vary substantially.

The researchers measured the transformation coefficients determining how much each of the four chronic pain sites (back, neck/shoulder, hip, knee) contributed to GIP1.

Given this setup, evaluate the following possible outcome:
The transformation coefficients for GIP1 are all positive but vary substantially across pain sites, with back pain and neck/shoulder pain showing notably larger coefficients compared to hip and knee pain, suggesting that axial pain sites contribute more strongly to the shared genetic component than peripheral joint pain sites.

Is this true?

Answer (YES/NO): NO